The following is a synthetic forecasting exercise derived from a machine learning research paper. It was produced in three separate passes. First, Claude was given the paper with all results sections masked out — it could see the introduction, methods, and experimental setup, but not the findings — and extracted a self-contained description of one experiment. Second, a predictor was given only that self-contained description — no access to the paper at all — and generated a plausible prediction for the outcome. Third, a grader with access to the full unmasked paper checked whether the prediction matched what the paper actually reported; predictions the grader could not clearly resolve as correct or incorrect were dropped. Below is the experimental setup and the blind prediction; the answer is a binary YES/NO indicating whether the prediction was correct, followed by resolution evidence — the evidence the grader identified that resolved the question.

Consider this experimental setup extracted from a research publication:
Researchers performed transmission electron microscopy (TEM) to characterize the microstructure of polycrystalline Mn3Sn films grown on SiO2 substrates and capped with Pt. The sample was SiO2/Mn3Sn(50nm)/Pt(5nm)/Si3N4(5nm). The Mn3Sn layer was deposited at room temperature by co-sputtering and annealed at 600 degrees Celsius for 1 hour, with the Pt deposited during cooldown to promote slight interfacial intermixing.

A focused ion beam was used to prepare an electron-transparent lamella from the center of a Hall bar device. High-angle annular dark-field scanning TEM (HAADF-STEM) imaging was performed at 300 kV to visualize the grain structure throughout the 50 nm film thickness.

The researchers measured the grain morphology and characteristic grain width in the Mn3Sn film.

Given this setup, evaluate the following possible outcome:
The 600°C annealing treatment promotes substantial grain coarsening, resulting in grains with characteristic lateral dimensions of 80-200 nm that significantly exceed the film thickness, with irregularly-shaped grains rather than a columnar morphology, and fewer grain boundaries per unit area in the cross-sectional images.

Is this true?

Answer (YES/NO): NO